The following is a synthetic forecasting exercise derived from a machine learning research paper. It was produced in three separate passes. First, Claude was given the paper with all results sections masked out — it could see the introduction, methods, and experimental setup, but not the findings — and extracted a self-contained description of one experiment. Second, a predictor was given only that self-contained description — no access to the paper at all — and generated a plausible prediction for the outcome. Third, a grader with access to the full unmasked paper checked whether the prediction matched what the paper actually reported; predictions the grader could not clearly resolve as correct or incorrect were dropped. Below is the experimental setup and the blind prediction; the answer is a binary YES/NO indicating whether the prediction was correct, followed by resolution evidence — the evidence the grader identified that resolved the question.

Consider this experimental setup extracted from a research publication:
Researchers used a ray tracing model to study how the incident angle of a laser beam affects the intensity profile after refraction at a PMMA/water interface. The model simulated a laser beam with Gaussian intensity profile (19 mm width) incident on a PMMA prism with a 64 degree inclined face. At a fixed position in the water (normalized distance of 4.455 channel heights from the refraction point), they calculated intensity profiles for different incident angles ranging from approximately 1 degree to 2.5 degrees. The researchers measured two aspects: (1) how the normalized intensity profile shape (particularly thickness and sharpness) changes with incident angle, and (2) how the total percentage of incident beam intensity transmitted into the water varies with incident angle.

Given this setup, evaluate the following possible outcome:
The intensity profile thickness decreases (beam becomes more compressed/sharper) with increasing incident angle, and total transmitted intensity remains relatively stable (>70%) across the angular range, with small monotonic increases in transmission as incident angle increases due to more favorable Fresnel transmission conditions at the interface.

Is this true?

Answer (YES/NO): NO